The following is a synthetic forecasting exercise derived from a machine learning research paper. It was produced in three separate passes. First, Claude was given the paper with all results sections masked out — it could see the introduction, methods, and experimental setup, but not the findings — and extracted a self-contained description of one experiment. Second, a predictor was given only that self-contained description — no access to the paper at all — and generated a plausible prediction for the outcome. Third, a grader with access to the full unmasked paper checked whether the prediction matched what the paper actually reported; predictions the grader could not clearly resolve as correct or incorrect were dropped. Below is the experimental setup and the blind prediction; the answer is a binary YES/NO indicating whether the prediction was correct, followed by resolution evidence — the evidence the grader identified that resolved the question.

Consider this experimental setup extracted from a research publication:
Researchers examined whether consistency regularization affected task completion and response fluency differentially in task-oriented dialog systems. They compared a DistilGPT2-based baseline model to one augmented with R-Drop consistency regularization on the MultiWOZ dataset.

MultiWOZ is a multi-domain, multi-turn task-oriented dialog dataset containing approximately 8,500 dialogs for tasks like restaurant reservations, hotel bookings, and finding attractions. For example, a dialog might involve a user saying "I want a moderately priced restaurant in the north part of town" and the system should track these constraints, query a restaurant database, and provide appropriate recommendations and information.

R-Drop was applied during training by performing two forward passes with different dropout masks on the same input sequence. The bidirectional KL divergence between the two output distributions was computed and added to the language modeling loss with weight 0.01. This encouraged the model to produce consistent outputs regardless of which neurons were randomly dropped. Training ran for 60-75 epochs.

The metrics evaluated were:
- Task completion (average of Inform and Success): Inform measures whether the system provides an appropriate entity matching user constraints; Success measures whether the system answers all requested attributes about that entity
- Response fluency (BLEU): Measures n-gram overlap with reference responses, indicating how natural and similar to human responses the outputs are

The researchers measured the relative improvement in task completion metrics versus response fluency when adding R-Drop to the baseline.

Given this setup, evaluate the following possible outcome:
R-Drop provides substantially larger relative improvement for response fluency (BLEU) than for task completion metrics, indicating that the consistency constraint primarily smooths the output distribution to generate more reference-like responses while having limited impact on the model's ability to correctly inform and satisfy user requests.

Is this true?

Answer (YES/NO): NO